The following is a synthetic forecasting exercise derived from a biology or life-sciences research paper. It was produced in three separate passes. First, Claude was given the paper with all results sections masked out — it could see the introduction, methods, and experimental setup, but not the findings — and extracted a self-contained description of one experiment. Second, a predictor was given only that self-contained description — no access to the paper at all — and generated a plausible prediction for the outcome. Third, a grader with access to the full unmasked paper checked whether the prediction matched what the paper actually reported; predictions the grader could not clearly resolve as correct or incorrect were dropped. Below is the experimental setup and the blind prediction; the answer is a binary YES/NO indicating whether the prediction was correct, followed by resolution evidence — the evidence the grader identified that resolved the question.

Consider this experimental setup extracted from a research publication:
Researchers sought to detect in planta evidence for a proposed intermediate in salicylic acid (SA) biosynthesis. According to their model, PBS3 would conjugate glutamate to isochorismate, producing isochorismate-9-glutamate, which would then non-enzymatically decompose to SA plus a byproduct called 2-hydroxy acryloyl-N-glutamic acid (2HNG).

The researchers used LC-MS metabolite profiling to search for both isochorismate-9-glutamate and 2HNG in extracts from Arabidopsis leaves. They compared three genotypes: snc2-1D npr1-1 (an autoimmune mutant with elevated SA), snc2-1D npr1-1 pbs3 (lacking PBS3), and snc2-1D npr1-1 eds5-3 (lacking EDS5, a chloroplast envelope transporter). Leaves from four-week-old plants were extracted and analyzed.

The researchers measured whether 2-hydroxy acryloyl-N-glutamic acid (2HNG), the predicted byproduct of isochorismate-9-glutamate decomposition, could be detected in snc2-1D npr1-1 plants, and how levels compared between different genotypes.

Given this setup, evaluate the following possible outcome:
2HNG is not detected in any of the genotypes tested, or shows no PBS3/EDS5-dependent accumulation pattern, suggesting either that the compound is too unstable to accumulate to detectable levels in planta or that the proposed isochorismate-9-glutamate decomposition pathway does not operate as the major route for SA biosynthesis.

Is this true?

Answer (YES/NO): NO